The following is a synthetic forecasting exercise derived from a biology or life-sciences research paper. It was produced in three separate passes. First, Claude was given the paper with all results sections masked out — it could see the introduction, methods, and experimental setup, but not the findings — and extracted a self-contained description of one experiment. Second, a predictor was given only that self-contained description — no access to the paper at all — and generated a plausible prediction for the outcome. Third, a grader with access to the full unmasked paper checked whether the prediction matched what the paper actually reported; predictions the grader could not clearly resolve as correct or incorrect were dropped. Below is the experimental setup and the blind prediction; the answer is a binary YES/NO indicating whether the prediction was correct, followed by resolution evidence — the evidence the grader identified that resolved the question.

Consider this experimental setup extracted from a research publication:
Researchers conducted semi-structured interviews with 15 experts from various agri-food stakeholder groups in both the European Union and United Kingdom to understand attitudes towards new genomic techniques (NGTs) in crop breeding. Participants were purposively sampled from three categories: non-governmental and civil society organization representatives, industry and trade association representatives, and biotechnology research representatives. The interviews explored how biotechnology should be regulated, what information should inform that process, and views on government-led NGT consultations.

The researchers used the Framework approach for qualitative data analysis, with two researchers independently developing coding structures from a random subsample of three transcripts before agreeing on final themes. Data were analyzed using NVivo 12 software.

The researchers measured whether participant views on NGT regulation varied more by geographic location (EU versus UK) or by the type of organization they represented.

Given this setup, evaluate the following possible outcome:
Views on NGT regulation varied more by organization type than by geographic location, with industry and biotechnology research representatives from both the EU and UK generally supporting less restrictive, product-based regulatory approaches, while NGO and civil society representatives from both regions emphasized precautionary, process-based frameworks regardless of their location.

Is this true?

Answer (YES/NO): YES